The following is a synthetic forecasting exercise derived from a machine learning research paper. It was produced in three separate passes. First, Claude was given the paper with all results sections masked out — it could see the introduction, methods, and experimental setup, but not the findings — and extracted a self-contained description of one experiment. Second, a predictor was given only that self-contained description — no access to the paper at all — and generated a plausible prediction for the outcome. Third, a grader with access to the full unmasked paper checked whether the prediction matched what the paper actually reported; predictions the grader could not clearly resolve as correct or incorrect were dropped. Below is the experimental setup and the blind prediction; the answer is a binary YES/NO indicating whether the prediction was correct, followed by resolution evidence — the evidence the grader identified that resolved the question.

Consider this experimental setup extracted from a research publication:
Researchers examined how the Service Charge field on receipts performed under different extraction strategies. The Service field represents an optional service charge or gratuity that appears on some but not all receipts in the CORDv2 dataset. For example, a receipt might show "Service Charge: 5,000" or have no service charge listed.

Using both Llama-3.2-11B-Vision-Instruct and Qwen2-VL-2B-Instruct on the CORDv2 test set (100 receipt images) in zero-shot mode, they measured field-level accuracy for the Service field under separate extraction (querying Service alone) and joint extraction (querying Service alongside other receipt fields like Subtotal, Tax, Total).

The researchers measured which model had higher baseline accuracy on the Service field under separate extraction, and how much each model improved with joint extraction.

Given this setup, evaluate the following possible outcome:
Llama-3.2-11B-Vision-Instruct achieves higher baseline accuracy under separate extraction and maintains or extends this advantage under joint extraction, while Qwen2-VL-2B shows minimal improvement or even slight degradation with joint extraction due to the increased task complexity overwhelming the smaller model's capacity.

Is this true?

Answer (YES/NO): NO